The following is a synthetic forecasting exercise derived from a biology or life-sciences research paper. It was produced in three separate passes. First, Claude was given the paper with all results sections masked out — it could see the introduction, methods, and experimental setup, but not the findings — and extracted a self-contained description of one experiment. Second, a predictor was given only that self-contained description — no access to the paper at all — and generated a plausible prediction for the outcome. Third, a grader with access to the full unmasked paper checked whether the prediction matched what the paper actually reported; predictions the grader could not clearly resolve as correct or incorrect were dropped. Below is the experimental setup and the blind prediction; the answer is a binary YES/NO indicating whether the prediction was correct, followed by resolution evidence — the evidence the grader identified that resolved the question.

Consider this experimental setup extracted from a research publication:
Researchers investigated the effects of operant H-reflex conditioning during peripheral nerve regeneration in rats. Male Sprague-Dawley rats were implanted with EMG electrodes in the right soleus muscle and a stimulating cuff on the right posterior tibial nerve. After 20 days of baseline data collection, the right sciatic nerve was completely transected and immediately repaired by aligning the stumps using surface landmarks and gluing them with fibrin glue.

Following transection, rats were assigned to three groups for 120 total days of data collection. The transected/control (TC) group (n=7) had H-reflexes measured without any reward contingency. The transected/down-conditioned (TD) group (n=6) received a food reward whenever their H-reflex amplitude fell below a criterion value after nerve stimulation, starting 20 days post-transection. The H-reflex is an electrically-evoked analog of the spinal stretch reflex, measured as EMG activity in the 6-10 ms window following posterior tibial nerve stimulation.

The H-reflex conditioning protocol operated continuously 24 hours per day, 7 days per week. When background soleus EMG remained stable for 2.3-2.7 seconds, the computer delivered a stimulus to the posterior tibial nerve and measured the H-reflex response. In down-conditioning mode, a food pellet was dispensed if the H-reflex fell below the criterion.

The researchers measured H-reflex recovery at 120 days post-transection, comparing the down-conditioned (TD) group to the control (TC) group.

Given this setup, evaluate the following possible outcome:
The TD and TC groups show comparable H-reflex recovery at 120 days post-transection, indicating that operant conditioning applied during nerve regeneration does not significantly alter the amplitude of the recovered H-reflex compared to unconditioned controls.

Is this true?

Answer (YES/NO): YES